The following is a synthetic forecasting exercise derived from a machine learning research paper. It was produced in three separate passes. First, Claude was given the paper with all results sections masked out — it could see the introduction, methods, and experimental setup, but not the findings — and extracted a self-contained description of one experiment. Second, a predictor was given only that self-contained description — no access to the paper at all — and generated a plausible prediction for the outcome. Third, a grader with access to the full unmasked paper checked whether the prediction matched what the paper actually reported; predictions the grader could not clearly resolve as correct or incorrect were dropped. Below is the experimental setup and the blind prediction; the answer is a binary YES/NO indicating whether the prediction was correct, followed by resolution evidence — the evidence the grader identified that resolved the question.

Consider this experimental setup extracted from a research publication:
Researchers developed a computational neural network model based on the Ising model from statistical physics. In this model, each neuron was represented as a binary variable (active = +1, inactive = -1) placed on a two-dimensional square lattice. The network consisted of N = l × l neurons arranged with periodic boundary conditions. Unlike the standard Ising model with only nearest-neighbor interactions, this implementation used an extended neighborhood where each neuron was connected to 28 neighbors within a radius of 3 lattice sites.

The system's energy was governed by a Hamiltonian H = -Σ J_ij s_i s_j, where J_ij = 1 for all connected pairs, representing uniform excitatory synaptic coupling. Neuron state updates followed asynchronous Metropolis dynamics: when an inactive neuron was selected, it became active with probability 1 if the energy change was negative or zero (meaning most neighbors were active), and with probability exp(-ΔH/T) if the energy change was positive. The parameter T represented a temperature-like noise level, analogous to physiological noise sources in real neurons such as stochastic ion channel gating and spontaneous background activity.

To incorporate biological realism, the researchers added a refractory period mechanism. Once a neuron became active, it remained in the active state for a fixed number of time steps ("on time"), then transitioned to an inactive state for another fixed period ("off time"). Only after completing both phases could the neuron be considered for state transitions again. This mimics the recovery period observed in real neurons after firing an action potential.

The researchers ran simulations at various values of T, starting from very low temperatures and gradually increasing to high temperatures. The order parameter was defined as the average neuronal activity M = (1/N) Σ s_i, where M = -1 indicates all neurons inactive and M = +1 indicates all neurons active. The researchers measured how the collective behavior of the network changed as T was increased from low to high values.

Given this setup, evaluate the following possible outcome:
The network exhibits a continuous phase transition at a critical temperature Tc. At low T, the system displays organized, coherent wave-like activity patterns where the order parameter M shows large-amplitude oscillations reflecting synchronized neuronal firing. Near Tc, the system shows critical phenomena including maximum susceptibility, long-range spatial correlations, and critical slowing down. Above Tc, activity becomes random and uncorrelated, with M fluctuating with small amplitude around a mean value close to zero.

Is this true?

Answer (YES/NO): NO